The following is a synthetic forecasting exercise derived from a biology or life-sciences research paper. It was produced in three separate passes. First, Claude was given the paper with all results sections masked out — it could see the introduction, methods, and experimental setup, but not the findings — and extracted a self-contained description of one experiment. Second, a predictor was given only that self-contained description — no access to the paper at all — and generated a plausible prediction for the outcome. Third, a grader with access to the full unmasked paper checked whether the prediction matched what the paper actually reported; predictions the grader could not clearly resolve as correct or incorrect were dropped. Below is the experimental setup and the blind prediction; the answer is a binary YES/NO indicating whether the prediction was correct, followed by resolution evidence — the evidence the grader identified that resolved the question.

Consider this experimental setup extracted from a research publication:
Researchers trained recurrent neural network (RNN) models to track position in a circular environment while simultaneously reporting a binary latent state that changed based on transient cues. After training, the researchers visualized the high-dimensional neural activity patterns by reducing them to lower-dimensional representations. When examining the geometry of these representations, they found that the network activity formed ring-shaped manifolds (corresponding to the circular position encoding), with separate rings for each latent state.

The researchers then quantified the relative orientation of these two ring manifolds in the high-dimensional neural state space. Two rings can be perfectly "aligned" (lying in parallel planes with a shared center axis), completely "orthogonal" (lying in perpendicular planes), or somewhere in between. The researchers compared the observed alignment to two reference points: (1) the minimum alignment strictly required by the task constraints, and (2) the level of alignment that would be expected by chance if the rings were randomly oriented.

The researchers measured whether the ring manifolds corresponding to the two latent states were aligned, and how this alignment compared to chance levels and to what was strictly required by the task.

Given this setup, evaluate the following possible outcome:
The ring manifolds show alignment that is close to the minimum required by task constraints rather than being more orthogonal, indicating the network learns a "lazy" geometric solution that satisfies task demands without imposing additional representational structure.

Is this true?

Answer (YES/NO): NO